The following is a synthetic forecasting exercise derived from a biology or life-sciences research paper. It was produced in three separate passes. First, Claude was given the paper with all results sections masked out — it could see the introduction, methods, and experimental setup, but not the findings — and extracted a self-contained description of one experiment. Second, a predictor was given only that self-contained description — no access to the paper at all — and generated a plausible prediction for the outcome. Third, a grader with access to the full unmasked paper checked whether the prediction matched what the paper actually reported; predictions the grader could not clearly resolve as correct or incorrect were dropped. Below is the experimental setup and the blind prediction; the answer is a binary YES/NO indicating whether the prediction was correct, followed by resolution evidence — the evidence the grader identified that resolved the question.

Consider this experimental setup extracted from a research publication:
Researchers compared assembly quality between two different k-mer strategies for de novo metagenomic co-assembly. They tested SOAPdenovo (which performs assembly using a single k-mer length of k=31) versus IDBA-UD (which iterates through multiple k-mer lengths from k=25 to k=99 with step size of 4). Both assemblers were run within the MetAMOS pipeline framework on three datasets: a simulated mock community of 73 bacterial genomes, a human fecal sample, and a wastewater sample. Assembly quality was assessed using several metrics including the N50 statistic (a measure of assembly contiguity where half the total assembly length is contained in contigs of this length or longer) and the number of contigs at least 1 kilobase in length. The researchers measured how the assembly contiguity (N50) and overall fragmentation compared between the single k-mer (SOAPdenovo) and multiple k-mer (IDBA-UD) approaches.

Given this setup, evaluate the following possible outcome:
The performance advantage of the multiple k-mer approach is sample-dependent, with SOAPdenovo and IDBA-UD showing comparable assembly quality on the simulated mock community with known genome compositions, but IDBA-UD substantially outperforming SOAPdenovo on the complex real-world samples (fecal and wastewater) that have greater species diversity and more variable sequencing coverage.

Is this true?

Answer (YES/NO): NO